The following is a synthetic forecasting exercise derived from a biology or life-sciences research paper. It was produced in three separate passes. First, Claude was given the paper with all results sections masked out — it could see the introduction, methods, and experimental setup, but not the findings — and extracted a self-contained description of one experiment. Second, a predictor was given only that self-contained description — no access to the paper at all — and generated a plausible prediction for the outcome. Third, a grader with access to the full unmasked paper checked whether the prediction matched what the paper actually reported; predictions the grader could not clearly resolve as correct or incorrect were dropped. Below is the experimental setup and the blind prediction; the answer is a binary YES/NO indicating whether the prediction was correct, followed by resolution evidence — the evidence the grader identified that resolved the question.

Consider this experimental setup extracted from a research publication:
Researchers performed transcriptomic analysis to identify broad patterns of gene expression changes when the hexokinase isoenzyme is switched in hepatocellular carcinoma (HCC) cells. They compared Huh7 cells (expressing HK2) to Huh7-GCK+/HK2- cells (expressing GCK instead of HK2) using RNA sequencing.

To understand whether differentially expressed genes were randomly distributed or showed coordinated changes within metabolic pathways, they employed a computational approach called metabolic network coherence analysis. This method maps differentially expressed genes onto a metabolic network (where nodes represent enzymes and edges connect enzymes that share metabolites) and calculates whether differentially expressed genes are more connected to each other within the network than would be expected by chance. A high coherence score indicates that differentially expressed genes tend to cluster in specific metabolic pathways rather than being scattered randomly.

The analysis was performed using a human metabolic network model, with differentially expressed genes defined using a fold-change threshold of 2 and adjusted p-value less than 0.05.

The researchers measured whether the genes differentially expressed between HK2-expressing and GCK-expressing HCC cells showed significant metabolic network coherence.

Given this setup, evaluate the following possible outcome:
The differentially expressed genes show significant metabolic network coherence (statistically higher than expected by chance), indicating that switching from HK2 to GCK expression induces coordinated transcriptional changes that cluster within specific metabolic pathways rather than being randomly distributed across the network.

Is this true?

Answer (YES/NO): YES